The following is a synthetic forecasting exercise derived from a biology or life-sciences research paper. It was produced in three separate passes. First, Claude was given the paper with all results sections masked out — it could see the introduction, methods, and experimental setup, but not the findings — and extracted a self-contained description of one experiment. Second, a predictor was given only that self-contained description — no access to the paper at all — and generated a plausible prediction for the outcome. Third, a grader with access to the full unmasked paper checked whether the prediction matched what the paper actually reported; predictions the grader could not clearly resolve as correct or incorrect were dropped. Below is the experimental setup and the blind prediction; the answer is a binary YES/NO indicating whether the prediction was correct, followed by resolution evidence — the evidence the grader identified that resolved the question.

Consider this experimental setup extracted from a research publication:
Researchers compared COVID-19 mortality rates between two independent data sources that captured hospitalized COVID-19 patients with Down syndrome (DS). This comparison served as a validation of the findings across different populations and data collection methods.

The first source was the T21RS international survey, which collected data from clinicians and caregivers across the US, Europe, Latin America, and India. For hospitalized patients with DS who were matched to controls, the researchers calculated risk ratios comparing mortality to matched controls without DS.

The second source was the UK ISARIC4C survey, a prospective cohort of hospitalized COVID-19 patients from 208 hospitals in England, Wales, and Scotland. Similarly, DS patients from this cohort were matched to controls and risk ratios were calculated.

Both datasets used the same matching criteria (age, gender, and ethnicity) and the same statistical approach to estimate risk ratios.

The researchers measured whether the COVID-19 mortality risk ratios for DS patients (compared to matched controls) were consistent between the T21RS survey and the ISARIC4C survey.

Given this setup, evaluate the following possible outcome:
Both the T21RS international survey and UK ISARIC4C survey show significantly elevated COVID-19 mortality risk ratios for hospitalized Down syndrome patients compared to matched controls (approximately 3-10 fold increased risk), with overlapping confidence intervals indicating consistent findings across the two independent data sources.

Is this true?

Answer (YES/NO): YES